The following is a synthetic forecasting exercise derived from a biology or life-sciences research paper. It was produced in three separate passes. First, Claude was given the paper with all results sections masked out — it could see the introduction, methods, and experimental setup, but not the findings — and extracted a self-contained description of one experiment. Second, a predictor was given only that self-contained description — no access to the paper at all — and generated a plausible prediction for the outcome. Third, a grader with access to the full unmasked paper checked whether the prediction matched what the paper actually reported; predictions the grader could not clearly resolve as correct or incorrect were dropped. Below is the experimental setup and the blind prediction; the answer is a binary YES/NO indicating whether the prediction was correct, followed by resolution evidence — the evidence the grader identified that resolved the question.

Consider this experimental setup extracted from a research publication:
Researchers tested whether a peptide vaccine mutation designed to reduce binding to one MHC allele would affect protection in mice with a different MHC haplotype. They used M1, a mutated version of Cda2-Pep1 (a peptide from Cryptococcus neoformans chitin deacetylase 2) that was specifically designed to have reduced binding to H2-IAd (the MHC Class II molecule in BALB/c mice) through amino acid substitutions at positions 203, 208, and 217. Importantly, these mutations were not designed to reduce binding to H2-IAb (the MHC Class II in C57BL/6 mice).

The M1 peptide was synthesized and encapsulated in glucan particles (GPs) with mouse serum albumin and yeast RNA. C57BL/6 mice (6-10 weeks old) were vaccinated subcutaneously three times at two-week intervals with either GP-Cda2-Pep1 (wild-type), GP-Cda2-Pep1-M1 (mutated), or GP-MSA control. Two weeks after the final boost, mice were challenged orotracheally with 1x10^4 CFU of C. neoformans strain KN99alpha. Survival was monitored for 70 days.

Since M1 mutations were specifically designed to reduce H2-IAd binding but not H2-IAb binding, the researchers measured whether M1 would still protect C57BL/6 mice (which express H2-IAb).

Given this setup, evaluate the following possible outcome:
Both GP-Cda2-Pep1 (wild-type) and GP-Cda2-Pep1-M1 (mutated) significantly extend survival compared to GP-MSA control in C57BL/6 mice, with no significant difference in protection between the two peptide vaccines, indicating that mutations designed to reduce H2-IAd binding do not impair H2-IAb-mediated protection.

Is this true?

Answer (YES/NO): NO